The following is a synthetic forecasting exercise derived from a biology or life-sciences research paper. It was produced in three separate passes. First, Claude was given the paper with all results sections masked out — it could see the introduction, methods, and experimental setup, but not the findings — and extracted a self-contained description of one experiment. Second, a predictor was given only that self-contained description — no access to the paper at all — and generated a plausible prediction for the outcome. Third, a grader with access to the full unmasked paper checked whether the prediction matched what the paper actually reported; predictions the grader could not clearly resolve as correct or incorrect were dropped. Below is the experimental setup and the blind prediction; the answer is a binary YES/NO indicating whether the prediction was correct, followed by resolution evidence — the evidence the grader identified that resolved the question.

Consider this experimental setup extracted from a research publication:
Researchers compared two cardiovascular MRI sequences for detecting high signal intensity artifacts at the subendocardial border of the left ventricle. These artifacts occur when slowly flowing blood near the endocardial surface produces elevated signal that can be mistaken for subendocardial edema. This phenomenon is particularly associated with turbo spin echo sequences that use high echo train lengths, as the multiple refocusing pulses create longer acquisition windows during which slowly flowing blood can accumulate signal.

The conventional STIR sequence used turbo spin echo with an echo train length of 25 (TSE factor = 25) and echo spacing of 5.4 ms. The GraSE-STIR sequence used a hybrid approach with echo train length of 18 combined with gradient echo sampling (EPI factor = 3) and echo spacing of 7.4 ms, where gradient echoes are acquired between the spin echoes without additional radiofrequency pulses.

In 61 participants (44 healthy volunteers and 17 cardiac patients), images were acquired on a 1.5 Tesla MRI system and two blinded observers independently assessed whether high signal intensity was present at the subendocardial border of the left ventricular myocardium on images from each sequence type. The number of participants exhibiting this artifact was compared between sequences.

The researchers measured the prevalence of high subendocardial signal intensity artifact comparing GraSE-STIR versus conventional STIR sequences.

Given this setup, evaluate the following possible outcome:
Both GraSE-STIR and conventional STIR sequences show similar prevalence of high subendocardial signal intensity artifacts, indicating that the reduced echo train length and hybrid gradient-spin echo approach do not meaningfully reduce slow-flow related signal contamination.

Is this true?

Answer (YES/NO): YES